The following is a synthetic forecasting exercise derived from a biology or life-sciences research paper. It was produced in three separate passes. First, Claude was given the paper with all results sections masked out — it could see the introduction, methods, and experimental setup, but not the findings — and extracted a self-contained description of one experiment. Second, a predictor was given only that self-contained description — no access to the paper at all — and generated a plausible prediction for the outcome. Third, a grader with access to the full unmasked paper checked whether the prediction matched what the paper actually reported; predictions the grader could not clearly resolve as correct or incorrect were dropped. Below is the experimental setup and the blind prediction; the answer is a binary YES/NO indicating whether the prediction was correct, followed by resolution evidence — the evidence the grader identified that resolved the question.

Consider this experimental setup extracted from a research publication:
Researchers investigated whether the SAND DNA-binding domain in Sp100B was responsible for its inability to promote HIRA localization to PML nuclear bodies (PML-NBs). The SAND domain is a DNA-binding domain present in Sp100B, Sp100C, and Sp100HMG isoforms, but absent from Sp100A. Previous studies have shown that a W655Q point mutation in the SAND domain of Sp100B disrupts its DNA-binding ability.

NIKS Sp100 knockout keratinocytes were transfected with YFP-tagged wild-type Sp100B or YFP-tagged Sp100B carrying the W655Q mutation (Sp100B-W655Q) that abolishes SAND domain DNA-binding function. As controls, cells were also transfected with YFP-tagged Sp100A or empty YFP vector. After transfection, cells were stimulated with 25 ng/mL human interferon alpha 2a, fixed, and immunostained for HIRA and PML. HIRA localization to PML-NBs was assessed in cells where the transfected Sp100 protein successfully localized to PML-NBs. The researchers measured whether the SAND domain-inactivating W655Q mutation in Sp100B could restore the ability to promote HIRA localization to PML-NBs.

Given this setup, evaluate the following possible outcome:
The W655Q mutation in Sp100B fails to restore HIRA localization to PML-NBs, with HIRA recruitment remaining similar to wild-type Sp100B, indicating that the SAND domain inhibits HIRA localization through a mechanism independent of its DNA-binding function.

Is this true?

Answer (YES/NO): YES